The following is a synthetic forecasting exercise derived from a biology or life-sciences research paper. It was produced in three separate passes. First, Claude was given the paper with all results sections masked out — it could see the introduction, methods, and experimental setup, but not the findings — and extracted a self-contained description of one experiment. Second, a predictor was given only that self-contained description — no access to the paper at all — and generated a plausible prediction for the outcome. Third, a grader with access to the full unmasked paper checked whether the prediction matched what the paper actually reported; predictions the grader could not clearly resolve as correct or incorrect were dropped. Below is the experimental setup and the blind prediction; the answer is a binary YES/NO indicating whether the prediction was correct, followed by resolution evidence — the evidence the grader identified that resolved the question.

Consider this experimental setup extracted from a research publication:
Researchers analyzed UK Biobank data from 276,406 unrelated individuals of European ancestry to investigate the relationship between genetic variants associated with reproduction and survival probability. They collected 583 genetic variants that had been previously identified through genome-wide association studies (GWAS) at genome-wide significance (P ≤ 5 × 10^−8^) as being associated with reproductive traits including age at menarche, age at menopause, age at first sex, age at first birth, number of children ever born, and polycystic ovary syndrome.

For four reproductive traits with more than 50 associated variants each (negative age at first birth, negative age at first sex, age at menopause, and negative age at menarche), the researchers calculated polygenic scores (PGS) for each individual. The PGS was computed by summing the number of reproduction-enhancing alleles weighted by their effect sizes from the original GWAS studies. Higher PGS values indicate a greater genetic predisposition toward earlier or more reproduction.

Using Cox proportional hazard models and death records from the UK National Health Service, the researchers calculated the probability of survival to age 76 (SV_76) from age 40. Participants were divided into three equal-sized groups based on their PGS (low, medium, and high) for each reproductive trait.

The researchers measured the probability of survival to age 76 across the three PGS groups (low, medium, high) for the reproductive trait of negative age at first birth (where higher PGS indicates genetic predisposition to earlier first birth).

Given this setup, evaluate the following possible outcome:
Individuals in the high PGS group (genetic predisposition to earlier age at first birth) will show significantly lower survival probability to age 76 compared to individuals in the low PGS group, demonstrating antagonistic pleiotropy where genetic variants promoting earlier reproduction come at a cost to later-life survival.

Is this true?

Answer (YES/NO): YES